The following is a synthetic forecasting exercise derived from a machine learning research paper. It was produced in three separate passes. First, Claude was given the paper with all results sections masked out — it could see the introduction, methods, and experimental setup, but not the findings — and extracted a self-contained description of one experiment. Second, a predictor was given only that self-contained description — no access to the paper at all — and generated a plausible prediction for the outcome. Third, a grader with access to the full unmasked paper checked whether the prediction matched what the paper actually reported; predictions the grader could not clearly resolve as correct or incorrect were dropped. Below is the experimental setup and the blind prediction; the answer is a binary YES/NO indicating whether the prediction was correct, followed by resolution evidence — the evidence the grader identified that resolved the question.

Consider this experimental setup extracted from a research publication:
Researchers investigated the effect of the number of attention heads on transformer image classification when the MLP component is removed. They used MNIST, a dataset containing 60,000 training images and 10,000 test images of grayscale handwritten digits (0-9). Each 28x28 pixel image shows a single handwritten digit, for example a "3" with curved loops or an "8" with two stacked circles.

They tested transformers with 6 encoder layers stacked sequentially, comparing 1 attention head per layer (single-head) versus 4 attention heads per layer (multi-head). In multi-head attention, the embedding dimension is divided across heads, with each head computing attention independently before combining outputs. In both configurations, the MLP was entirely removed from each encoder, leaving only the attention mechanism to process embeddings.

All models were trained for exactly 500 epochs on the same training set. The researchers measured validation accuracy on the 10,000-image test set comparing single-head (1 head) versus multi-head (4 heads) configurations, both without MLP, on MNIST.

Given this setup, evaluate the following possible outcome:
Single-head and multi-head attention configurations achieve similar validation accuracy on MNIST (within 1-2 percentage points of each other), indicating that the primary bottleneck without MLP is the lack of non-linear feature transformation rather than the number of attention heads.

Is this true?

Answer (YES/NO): YES